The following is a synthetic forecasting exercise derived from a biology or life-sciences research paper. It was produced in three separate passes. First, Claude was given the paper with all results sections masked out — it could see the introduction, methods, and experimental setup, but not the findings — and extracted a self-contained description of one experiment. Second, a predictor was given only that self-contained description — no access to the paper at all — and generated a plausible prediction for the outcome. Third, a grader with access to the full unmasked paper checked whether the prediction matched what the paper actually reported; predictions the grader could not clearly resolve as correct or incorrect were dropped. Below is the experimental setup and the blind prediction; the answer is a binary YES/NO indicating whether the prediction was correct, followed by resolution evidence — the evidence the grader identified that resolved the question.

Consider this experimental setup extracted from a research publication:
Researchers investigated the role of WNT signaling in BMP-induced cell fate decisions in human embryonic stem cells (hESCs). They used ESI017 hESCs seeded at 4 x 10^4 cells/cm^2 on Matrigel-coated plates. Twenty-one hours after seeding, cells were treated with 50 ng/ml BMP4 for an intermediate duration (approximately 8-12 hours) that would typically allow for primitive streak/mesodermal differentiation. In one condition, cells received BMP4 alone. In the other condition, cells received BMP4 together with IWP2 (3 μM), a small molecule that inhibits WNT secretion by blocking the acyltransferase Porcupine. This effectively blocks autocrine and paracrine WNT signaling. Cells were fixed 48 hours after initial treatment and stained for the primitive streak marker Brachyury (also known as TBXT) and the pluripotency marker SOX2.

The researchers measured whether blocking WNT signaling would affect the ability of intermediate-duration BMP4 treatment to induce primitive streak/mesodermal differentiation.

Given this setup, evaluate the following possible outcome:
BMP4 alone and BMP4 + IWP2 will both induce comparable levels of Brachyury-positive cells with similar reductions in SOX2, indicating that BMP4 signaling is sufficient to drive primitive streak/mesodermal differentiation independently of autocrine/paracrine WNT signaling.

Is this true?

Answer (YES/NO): NO